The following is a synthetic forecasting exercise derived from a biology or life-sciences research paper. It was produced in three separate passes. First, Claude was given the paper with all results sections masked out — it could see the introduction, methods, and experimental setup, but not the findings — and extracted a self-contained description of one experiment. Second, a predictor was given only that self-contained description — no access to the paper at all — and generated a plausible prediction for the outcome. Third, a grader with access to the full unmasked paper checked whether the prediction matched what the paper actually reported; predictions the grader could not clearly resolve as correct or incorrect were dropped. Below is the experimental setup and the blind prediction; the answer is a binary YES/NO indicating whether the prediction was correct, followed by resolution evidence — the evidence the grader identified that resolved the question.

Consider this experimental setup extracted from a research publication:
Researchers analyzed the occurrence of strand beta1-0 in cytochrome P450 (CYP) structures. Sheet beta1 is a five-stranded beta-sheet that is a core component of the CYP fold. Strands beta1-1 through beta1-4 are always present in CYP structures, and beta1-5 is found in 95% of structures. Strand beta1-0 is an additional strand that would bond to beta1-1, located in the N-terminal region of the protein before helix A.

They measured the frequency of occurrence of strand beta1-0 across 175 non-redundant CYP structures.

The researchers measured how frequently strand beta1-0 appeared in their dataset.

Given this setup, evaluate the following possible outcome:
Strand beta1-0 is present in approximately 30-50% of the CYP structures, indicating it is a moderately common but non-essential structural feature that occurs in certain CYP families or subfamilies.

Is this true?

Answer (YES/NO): YES